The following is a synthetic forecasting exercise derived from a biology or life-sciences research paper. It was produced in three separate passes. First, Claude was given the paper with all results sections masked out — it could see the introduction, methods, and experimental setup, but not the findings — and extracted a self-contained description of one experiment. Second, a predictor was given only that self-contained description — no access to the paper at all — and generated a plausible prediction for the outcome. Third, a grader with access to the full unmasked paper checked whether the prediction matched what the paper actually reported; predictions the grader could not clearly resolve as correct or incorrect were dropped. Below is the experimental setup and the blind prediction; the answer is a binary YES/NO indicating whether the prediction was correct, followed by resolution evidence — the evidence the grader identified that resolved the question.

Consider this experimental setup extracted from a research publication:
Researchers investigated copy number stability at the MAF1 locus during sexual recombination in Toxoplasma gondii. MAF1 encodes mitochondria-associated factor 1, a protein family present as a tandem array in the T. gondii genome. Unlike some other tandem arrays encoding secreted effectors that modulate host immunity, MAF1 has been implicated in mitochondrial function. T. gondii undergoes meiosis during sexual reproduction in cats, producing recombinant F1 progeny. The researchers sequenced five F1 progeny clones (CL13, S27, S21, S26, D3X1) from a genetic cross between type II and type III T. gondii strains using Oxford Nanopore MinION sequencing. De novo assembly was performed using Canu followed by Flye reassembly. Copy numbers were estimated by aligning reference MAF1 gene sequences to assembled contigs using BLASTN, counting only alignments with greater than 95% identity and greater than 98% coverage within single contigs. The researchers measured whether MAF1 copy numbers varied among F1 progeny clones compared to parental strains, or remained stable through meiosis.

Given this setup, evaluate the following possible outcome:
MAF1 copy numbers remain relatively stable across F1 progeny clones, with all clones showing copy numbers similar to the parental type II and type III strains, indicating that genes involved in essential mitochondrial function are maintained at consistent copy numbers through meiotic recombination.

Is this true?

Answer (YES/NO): YES